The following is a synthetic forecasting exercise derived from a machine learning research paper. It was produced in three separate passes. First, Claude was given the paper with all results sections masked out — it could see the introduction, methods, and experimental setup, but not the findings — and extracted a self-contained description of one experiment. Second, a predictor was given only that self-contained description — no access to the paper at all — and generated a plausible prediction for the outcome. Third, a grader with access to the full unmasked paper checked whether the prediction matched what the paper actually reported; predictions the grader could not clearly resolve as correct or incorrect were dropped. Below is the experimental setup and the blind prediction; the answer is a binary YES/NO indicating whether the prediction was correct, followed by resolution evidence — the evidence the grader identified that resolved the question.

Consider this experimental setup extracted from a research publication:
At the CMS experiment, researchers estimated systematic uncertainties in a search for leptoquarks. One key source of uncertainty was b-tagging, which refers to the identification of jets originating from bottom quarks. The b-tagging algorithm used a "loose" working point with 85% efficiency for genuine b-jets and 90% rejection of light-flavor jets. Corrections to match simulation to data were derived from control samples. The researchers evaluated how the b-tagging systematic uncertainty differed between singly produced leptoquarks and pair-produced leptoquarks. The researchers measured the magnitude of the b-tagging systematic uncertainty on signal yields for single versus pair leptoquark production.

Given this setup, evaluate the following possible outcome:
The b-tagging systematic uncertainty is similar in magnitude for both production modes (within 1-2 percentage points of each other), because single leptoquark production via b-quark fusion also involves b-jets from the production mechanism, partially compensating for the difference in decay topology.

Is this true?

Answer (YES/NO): NO